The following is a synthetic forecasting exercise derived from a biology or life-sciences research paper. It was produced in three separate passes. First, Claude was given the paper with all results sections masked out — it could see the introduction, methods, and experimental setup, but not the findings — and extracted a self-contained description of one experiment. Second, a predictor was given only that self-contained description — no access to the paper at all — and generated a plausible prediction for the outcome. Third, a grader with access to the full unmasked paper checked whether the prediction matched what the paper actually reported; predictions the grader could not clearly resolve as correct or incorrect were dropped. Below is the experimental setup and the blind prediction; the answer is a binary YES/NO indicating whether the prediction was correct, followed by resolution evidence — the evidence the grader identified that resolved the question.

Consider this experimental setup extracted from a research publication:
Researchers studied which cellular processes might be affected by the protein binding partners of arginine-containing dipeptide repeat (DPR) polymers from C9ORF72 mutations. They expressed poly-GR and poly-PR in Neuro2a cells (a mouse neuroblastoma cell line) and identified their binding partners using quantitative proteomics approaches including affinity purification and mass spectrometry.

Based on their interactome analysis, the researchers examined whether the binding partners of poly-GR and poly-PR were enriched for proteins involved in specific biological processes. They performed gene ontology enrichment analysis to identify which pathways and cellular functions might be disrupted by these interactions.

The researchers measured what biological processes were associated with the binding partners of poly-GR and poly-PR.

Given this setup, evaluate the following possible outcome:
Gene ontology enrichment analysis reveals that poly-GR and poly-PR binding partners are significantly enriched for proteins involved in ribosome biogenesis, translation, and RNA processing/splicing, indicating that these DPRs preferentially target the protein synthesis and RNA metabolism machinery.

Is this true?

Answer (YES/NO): YES